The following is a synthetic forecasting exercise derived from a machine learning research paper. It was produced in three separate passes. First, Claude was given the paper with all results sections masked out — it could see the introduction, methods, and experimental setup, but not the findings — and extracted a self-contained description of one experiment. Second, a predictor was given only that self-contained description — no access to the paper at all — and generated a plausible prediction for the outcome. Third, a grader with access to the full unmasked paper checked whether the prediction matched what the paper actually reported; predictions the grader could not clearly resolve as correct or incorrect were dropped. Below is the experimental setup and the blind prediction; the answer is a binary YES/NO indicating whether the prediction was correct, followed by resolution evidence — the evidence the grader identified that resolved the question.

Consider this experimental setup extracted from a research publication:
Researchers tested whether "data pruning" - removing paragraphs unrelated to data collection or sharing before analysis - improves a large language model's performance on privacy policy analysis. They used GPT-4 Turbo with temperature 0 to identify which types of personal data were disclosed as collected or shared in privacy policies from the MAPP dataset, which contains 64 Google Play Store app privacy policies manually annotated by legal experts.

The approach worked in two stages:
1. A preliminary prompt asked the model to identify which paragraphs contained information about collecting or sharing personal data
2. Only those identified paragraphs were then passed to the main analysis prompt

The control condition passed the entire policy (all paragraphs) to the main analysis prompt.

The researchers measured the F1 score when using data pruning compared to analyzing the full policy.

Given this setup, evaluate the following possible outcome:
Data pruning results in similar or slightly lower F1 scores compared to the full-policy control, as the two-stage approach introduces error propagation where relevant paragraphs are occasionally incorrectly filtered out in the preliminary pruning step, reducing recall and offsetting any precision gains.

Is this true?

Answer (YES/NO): NO